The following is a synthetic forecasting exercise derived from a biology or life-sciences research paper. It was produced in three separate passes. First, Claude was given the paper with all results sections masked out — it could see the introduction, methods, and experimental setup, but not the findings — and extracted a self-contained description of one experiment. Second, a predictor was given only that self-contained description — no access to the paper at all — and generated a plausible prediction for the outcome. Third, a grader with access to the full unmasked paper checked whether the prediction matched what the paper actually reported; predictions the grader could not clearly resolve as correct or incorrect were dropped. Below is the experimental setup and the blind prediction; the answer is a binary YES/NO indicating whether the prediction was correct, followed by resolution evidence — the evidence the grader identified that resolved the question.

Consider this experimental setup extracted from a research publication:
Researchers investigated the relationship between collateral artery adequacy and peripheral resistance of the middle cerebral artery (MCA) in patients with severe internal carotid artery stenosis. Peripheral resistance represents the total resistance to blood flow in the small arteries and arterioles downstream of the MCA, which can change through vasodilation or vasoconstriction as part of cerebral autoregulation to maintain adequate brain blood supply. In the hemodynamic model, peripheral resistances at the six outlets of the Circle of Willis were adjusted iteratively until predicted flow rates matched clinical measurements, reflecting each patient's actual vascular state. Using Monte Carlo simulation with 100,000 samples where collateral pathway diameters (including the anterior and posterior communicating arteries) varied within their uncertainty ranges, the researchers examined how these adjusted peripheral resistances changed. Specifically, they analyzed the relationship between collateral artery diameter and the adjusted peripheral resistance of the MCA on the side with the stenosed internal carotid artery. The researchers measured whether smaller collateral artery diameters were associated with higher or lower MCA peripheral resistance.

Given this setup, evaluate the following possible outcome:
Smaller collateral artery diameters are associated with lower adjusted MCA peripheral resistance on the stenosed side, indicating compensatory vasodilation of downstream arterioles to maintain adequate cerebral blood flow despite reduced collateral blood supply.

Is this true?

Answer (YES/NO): YES